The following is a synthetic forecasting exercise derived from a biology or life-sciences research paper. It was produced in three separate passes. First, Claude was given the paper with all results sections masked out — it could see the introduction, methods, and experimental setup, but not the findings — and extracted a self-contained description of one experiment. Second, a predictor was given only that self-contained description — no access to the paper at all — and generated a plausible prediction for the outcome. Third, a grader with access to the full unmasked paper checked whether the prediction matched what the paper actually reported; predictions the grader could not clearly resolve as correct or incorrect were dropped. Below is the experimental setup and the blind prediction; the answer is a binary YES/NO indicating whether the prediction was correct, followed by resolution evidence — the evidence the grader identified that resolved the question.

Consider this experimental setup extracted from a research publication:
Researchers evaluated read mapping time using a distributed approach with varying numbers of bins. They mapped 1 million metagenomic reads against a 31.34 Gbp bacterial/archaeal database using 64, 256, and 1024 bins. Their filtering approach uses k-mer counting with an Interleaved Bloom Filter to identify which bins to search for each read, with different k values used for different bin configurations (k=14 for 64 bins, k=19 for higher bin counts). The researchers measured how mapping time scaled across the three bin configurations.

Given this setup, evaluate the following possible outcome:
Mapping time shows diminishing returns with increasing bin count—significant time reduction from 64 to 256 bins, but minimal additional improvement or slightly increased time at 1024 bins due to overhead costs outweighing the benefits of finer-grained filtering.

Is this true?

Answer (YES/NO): NO